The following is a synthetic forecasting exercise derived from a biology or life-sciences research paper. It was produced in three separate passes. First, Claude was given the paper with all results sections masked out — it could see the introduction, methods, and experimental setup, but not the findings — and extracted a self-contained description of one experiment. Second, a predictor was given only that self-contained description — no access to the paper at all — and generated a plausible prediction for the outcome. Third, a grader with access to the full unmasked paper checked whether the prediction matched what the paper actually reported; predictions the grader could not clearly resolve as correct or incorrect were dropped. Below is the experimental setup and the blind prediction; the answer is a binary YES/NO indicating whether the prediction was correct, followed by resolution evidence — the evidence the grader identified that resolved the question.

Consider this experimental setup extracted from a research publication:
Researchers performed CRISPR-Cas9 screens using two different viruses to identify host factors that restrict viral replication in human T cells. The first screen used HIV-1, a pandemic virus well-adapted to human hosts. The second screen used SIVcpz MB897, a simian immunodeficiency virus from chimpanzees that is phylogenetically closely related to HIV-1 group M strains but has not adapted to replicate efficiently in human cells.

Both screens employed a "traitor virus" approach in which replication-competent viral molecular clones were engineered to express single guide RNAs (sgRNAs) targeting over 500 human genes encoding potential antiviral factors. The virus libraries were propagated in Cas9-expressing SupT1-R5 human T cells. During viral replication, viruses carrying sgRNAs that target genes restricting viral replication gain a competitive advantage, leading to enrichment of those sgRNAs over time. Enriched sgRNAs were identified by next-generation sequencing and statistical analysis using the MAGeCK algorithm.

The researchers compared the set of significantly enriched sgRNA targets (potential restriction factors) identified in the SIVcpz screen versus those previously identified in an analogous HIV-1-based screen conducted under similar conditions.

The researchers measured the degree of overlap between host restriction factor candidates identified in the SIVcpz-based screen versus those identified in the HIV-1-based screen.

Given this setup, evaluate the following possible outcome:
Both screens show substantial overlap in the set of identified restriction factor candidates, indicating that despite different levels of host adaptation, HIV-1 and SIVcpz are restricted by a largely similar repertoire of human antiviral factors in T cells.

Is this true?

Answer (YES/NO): NO